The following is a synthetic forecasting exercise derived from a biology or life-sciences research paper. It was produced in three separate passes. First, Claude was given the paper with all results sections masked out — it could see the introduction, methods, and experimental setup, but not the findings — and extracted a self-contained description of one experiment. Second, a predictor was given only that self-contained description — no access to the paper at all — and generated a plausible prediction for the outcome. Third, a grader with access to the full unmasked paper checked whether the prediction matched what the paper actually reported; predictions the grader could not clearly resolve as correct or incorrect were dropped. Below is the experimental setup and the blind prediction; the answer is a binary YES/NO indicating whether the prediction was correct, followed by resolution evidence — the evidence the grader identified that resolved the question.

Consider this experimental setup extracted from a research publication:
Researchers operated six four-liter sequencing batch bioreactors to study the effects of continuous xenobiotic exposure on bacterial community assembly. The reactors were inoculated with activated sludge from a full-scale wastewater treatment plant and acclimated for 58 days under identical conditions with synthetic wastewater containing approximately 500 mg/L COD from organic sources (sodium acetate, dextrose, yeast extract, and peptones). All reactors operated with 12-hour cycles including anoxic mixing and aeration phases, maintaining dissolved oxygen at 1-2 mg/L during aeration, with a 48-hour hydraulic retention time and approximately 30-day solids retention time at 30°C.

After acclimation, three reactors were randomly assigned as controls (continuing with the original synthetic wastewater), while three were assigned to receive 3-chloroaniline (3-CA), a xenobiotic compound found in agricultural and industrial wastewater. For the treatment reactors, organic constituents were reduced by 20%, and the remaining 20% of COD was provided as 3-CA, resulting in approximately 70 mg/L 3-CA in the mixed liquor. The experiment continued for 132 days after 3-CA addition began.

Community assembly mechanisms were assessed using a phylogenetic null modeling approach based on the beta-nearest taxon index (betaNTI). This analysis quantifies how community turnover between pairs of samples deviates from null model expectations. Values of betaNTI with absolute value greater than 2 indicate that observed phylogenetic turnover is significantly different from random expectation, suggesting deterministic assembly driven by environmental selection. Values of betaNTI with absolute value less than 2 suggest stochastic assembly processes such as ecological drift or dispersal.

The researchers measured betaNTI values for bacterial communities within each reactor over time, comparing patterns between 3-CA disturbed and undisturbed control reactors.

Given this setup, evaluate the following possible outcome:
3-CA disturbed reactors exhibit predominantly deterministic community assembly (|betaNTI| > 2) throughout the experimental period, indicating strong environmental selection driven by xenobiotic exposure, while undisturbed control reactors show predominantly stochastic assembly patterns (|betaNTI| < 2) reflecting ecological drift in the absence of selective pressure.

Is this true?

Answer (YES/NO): YES